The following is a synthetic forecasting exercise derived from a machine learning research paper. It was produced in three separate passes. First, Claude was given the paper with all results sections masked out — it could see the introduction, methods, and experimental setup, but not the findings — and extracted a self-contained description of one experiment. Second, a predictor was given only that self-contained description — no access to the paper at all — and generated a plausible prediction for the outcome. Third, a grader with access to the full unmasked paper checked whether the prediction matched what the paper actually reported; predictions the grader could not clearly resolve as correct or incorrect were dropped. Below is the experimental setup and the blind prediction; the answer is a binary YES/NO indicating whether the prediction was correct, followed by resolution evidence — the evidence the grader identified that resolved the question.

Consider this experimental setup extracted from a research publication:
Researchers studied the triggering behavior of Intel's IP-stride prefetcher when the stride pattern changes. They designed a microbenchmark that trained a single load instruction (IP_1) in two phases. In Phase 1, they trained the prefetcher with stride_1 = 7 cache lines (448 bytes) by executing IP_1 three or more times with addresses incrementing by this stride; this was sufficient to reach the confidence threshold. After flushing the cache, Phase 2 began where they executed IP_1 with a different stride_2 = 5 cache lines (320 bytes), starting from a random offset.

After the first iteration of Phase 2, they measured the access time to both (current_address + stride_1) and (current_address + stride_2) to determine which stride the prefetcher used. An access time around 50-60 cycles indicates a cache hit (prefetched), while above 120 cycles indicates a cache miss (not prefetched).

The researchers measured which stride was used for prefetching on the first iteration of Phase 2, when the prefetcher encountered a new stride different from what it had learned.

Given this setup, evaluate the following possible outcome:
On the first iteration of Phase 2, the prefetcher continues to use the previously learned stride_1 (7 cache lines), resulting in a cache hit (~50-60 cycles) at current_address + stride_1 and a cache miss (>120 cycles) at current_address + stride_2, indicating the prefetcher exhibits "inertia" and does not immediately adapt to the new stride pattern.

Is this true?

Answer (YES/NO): YES